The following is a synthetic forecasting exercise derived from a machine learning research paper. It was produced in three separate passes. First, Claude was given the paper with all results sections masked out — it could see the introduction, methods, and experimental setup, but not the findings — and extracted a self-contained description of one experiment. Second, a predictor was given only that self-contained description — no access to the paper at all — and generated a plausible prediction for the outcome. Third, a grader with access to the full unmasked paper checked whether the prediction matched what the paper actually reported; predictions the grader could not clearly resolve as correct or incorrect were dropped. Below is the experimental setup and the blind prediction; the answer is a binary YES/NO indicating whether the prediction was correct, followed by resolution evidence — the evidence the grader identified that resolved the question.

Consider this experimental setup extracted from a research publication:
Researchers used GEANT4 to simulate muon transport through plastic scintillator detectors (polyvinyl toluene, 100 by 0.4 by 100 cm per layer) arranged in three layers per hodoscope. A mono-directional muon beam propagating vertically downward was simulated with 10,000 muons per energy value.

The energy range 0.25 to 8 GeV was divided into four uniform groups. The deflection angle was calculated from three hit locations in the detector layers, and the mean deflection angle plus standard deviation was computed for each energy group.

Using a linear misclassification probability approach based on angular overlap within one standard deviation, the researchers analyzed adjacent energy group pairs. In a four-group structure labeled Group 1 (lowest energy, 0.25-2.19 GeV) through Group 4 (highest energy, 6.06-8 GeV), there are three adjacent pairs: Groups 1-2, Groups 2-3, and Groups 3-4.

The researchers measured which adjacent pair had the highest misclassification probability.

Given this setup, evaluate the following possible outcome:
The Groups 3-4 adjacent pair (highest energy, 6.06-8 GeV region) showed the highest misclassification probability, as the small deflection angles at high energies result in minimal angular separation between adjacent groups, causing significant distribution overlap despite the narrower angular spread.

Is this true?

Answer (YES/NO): NO